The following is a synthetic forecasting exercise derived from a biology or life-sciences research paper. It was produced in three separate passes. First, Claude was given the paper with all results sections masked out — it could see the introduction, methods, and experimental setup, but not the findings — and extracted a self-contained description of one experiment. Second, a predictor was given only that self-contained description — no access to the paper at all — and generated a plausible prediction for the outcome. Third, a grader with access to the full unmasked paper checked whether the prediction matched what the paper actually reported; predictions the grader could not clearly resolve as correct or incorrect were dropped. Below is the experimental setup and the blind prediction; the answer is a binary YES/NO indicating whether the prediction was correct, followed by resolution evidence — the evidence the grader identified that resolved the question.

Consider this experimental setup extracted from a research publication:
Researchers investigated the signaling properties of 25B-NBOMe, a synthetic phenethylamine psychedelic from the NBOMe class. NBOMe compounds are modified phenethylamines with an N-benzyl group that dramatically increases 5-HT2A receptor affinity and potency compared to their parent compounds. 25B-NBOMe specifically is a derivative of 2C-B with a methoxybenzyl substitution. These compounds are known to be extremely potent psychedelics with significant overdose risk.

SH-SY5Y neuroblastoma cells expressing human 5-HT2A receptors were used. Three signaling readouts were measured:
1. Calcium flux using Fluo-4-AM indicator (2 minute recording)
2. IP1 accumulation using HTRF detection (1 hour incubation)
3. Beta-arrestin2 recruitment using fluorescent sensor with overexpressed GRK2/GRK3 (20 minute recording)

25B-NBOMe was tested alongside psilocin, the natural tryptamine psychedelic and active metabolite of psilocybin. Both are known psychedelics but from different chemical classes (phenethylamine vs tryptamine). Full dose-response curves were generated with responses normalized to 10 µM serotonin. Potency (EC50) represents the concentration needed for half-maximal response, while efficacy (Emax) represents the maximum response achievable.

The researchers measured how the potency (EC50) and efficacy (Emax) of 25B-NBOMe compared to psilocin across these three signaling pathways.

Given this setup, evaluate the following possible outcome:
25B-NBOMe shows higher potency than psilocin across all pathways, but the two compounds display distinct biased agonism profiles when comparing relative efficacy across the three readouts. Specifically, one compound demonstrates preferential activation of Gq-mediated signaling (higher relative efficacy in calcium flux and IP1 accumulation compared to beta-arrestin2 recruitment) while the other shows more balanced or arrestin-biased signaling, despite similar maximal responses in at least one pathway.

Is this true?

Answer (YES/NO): NO